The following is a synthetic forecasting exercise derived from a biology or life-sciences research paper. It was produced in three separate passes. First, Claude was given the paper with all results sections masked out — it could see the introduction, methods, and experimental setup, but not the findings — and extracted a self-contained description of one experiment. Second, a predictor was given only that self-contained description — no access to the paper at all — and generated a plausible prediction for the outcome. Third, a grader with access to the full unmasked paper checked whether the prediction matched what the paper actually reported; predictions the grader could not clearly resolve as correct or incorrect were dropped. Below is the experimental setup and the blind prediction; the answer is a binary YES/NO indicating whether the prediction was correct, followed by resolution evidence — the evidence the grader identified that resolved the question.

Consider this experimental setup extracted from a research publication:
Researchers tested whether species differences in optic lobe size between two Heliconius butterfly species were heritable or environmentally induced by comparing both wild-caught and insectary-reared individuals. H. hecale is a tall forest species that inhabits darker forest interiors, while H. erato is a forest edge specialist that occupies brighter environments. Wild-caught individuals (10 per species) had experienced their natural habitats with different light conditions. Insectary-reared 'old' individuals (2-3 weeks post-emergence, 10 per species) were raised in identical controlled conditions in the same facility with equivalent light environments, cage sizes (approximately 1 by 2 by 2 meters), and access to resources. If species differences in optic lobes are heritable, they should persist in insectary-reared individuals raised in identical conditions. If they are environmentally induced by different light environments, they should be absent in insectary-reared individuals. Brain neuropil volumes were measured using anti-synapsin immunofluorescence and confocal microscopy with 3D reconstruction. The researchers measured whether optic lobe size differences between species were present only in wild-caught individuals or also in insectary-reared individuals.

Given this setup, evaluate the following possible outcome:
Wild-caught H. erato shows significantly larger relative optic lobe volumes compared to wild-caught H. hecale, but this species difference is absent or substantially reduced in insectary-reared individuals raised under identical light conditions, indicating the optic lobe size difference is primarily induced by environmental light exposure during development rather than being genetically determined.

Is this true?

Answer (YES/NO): NO